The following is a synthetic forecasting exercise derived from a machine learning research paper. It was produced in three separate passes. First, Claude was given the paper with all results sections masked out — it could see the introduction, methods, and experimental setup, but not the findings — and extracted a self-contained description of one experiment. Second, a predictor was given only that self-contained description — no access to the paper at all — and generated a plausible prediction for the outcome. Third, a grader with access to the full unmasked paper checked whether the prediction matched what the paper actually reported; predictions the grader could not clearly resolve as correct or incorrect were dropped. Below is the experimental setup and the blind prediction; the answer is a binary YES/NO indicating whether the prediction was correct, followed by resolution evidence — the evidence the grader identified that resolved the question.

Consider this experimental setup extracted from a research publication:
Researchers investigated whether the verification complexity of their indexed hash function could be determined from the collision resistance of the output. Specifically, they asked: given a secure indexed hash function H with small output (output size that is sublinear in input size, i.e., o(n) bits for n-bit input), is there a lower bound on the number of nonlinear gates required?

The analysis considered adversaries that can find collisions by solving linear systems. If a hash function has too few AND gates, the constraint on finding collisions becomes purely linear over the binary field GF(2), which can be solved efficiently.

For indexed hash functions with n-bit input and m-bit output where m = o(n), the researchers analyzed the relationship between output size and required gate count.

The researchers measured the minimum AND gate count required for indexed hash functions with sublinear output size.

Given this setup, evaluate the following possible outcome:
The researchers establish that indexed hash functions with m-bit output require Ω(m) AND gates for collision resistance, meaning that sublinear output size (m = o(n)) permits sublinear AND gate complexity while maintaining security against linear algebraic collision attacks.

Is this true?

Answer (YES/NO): NO